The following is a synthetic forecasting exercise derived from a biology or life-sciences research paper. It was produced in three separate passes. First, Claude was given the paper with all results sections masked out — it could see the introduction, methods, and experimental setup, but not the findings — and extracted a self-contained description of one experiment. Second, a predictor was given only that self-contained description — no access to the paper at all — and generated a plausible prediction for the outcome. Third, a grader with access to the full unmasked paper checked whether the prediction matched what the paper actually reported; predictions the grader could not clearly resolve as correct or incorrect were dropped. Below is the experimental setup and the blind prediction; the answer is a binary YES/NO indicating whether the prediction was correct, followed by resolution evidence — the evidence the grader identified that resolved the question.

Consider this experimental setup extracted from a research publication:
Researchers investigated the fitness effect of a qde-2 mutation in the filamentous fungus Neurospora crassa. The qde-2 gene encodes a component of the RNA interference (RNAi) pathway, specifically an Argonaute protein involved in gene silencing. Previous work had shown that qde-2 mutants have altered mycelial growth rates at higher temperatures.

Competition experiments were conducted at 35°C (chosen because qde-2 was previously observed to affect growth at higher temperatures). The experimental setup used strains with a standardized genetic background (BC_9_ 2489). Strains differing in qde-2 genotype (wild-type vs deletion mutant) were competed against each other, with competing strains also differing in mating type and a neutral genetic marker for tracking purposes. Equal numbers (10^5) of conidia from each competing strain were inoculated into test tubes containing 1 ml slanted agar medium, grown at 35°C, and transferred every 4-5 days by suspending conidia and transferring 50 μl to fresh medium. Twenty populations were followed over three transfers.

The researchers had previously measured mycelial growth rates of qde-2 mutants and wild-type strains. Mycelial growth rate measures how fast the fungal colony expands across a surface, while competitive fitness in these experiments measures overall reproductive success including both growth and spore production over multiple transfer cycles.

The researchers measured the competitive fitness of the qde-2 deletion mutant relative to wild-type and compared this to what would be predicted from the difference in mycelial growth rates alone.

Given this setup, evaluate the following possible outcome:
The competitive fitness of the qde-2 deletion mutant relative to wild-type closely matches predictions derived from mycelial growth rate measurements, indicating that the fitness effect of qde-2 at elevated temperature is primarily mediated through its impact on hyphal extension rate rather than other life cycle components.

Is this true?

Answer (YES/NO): NO